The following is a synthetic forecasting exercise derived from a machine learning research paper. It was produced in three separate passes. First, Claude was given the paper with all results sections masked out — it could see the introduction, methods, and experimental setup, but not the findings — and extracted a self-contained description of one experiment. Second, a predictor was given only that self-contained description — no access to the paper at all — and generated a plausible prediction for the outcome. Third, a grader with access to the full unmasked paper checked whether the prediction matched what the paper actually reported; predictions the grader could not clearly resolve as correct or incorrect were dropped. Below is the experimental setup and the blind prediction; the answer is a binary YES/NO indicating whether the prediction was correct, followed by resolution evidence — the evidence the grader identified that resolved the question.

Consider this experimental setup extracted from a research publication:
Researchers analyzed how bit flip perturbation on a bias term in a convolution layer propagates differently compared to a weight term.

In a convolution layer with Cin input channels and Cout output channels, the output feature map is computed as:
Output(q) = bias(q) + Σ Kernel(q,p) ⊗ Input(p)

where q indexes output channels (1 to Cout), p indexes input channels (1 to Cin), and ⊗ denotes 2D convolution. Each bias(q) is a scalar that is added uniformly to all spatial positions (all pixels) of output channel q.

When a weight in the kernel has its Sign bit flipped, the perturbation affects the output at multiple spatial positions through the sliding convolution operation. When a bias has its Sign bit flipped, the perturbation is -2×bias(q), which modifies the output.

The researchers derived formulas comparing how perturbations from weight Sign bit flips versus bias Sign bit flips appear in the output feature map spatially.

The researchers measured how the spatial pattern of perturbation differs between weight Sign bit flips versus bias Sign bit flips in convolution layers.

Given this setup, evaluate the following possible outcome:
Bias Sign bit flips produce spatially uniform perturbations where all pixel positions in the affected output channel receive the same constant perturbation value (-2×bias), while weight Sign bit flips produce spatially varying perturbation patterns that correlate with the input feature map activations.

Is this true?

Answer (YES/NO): YES